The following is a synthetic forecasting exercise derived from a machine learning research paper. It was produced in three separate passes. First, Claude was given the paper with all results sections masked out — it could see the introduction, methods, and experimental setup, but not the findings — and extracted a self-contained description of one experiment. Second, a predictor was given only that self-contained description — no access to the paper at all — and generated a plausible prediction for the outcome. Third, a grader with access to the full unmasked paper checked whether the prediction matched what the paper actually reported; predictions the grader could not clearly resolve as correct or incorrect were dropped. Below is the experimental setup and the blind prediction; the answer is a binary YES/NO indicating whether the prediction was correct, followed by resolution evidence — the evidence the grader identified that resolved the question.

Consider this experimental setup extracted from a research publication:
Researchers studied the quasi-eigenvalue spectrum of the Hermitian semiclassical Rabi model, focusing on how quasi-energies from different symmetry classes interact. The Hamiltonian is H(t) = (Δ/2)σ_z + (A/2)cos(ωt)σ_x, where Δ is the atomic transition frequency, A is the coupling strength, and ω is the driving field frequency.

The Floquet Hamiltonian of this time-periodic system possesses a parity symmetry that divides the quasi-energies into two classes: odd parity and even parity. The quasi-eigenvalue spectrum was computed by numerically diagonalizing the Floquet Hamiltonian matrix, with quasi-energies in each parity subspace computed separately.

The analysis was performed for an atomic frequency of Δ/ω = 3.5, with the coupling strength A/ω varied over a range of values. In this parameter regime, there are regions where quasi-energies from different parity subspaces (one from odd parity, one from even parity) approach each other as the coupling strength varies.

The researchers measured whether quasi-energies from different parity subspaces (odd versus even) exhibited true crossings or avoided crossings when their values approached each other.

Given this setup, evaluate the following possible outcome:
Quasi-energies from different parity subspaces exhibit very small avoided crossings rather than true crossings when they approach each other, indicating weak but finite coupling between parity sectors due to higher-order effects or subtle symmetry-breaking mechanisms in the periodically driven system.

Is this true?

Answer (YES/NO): NO